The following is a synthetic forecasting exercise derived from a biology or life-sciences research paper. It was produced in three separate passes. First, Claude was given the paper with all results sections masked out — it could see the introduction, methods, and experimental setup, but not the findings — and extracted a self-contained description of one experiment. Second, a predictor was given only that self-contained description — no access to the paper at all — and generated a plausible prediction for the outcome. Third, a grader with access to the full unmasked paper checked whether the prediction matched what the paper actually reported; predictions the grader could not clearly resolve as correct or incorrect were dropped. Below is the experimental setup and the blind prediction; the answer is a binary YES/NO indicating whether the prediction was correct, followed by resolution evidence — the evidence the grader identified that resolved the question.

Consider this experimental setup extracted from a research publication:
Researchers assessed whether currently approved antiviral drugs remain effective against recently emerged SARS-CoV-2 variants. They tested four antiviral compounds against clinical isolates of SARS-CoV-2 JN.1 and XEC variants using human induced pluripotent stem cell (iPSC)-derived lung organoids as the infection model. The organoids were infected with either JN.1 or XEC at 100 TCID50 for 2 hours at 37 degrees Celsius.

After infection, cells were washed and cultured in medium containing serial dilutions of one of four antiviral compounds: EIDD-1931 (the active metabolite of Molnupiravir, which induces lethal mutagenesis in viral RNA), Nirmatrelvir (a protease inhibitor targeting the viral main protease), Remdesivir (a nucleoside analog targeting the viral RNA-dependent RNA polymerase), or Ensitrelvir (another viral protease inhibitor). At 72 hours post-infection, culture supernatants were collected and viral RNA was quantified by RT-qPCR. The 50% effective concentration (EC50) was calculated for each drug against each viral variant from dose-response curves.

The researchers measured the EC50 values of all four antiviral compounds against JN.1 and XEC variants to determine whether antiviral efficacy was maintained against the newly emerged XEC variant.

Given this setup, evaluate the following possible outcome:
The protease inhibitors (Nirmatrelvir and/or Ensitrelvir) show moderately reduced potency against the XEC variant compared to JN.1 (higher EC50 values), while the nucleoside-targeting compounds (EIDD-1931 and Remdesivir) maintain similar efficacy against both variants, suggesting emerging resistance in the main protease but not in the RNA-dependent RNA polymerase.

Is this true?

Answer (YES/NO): NO